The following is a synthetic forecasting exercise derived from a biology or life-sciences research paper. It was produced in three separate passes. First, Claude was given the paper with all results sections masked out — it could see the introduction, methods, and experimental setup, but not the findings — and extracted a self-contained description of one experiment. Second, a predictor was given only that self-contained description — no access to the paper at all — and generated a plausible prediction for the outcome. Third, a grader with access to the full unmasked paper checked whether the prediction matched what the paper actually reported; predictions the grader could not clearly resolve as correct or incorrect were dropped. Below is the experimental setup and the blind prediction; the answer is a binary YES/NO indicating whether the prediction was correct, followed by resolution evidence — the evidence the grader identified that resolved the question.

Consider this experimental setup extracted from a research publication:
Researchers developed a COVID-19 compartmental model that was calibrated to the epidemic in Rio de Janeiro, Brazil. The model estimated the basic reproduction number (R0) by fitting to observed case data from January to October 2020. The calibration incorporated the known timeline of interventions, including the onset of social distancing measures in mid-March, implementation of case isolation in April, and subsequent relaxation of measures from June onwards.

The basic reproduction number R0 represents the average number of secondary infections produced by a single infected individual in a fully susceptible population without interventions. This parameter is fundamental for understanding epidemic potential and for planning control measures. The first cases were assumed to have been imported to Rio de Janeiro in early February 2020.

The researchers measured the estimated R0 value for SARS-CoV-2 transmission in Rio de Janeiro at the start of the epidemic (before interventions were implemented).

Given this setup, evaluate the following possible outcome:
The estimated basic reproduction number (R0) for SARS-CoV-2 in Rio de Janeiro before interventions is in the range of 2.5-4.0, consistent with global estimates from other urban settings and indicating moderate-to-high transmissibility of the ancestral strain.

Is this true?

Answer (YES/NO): YES